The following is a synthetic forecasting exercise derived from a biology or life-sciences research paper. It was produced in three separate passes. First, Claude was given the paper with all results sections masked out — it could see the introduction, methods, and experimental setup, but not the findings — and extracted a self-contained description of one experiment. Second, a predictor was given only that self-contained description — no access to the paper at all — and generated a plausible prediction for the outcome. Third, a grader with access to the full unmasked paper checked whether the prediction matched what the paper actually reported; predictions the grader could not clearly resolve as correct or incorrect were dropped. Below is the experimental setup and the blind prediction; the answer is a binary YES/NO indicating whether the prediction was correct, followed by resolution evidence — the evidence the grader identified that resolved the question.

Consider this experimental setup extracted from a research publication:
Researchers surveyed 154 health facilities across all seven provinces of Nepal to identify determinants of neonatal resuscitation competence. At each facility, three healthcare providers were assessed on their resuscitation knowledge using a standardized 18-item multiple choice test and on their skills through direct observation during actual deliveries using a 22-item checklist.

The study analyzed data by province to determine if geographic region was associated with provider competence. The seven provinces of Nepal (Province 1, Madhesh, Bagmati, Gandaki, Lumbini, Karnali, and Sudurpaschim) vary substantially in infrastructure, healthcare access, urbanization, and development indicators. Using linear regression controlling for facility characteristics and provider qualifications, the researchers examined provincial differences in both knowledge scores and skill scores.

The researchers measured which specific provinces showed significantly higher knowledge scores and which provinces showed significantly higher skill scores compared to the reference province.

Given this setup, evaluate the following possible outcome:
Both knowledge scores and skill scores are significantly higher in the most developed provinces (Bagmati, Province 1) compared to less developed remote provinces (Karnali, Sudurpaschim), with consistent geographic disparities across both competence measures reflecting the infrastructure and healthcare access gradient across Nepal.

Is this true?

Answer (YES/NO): NO